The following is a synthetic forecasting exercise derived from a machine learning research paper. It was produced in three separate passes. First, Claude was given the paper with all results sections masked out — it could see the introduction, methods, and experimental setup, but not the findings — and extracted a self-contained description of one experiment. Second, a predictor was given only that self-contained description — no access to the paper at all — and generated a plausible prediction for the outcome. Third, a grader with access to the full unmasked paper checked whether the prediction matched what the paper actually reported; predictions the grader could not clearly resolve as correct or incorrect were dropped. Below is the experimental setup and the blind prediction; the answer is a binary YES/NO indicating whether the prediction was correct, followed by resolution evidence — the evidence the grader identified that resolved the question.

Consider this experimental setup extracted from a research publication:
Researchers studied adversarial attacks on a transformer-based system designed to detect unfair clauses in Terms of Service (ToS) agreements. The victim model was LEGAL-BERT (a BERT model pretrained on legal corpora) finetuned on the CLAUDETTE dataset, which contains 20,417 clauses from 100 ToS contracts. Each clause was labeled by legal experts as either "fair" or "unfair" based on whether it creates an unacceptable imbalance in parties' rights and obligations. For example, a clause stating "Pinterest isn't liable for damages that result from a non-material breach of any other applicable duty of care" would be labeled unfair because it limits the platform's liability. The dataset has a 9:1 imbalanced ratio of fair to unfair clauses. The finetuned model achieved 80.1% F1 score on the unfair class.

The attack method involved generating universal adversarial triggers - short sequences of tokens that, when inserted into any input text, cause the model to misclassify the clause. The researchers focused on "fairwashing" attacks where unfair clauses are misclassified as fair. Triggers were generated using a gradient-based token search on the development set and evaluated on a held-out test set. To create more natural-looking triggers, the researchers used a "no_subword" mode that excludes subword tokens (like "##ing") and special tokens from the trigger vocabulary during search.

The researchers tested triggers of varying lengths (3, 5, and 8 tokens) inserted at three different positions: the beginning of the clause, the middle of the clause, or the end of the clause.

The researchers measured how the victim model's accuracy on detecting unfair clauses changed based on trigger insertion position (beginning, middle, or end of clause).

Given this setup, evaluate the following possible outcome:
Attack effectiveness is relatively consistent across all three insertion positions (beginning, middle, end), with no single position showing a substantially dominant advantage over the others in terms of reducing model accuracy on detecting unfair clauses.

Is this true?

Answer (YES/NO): NO